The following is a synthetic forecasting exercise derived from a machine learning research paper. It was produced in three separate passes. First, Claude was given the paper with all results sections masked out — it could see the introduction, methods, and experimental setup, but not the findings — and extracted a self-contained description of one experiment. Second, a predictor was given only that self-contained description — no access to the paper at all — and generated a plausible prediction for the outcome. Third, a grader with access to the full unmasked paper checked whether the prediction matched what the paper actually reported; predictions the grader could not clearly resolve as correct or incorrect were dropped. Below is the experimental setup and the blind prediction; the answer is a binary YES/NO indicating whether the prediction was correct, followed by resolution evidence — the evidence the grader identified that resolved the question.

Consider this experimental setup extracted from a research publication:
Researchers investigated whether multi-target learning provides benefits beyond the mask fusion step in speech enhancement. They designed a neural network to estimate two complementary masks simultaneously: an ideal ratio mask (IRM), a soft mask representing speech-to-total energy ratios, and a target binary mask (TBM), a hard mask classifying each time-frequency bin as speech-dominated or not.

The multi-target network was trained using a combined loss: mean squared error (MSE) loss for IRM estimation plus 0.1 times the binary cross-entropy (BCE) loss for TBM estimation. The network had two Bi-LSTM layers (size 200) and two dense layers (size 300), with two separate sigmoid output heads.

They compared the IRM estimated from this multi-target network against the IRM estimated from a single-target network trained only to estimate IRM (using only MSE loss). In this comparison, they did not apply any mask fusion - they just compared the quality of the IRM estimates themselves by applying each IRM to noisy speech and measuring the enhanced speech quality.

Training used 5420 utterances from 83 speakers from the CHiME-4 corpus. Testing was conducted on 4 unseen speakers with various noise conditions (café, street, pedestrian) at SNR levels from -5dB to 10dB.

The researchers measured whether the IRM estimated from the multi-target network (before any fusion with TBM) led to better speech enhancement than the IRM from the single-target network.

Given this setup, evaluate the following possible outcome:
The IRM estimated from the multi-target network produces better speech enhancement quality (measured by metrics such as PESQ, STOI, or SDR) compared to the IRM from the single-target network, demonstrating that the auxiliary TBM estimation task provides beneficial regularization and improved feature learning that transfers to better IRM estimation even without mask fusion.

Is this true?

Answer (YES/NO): YES